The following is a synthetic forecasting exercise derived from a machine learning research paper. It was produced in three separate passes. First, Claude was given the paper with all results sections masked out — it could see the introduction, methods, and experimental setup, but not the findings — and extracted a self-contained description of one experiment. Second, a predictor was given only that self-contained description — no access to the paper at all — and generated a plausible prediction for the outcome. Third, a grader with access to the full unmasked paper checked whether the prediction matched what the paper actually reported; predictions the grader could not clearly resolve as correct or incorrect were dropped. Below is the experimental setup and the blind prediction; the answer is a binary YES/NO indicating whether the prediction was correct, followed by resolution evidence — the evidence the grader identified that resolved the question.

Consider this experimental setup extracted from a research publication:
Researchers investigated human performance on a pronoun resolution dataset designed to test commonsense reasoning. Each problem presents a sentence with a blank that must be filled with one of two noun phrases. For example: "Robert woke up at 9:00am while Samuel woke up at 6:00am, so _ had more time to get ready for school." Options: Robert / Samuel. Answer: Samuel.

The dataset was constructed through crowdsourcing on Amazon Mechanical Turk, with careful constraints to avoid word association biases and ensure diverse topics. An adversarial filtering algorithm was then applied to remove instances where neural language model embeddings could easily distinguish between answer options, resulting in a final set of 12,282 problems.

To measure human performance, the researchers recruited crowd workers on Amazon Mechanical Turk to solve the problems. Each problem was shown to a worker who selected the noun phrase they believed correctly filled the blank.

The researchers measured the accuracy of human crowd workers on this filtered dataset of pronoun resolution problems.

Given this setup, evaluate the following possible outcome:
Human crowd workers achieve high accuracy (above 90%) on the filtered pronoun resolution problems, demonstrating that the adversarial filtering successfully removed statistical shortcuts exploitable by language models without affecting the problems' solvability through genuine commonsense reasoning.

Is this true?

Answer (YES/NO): YES